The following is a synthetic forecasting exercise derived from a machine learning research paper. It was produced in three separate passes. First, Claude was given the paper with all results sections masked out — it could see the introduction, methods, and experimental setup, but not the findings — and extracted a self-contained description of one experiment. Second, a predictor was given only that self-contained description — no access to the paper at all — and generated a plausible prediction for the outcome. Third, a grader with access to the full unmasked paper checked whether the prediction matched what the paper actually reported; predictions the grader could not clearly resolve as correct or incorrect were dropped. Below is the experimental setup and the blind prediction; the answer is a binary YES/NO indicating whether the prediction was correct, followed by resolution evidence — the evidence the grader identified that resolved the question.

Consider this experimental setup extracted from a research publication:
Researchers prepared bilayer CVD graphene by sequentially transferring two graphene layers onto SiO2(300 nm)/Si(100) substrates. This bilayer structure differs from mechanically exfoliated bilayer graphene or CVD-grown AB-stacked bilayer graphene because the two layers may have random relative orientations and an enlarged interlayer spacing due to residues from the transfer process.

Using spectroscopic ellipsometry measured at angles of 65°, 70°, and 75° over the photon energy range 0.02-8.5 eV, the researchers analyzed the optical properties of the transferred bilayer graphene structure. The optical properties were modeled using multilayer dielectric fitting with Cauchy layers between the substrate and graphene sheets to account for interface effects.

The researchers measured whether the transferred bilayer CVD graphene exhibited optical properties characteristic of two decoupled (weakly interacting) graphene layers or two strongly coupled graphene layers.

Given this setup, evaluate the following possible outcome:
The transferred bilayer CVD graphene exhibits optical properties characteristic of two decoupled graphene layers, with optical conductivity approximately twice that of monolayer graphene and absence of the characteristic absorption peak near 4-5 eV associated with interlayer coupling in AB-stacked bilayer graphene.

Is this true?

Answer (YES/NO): NO